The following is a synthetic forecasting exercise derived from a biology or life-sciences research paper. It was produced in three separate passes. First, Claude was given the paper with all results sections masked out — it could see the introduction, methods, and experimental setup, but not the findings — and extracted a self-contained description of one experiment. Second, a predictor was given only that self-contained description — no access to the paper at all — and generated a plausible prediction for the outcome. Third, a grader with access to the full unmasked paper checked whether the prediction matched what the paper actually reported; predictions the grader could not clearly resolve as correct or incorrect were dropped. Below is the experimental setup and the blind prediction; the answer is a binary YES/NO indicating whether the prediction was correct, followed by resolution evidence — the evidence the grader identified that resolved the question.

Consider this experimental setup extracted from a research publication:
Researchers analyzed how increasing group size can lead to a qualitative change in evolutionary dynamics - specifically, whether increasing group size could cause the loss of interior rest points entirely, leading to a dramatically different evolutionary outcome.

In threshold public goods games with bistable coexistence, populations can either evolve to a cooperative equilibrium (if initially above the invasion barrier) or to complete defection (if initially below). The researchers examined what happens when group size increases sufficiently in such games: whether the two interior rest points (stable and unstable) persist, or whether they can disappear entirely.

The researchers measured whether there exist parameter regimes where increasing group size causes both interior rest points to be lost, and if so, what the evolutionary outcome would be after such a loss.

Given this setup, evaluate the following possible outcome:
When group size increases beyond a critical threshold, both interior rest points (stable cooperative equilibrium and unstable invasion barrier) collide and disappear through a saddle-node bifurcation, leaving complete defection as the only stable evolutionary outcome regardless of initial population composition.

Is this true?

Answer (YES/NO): YES